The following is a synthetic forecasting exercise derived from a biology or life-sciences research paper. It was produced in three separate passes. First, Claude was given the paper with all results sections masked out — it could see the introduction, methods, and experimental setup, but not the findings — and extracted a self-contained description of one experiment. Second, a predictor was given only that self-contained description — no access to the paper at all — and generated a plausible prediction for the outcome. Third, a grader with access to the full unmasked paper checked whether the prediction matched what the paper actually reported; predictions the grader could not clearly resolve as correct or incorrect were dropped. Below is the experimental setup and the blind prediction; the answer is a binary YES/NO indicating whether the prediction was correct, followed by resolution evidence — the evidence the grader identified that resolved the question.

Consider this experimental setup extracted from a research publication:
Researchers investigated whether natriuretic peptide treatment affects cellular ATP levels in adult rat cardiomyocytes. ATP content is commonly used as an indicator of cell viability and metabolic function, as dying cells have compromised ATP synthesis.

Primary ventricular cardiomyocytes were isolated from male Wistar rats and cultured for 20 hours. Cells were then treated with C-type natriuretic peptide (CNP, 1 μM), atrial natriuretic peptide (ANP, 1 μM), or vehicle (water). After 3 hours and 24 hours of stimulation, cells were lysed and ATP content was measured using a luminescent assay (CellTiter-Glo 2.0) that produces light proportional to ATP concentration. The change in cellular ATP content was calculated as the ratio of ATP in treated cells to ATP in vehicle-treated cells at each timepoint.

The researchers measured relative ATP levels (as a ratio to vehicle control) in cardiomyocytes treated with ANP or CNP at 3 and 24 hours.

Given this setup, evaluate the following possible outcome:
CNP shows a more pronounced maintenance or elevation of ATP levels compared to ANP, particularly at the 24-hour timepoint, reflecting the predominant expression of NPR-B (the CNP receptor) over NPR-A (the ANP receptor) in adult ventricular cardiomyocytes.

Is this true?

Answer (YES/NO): NO